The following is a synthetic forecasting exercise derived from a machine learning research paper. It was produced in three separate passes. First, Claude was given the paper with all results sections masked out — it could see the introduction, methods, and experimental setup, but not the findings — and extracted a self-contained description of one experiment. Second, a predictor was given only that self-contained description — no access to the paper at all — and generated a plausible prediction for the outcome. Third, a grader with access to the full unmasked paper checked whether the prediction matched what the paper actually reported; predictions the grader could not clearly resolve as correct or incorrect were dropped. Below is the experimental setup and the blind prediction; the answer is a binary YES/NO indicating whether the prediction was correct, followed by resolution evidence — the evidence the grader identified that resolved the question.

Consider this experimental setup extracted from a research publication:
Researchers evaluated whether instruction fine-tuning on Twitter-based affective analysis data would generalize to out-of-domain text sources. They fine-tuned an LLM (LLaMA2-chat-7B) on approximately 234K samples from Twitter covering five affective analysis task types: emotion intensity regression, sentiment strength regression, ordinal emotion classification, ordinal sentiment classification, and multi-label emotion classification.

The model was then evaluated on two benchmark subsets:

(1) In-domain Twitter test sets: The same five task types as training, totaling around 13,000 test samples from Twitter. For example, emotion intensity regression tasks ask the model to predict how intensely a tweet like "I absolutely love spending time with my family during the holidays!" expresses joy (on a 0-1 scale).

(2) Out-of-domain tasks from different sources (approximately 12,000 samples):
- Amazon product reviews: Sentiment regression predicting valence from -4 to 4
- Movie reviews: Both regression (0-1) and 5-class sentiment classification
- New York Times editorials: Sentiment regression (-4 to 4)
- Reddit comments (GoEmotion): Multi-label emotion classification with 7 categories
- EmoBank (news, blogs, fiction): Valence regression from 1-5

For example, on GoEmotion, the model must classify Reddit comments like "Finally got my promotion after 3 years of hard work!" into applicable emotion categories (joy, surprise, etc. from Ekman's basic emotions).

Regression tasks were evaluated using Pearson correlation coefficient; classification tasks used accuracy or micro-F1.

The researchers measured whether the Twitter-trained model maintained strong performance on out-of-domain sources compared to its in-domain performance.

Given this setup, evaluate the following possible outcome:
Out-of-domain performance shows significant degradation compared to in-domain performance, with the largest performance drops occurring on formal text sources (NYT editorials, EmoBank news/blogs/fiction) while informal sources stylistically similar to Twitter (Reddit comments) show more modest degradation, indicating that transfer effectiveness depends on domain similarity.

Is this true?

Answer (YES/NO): NO